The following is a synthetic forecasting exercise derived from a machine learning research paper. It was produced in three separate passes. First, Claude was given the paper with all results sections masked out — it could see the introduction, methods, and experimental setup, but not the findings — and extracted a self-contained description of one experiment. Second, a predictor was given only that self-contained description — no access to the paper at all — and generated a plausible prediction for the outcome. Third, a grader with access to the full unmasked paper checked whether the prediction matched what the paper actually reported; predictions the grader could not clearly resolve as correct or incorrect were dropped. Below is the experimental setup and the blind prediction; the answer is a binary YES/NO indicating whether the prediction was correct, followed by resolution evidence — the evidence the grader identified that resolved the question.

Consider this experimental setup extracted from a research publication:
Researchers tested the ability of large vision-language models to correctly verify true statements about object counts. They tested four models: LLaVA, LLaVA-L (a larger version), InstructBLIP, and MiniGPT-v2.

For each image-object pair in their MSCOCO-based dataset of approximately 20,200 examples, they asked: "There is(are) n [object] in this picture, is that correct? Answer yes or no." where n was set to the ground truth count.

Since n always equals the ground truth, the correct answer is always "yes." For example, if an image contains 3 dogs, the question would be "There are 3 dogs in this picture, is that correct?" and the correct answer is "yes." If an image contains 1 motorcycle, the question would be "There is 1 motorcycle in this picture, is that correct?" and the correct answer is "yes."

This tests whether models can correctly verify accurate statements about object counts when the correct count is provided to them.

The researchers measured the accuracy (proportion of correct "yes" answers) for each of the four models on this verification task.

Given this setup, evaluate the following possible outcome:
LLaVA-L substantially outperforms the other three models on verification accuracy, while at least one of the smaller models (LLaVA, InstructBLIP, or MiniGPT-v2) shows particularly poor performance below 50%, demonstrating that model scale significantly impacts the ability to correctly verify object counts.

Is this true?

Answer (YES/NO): NO